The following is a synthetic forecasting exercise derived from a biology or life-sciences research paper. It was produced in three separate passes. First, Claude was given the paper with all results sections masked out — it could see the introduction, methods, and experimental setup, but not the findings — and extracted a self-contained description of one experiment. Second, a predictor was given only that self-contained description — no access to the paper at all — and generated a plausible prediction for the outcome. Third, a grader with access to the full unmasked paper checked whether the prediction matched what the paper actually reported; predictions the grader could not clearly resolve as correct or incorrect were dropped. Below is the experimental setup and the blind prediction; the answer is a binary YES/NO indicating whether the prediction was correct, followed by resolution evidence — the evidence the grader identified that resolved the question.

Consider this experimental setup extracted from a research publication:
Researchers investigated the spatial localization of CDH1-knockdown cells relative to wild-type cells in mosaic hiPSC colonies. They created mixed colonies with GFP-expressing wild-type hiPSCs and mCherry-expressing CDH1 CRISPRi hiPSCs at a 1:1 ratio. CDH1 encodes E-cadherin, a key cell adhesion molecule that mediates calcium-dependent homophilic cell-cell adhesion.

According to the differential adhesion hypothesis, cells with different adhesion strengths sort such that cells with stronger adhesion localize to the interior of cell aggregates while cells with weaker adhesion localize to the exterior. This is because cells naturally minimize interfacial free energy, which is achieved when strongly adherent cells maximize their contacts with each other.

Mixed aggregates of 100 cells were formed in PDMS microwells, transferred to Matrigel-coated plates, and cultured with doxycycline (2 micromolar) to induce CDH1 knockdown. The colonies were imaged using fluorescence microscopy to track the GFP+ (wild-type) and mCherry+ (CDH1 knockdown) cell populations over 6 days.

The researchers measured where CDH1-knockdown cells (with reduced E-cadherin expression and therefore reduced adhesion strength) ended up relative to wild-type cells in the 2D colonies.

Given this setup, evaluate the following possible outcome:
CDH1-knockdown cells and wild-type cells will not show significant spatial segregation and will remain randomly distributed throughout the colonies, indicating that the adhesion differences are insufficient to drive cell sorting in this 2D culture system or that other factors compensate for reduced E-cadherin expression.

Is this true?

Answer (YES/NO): NO